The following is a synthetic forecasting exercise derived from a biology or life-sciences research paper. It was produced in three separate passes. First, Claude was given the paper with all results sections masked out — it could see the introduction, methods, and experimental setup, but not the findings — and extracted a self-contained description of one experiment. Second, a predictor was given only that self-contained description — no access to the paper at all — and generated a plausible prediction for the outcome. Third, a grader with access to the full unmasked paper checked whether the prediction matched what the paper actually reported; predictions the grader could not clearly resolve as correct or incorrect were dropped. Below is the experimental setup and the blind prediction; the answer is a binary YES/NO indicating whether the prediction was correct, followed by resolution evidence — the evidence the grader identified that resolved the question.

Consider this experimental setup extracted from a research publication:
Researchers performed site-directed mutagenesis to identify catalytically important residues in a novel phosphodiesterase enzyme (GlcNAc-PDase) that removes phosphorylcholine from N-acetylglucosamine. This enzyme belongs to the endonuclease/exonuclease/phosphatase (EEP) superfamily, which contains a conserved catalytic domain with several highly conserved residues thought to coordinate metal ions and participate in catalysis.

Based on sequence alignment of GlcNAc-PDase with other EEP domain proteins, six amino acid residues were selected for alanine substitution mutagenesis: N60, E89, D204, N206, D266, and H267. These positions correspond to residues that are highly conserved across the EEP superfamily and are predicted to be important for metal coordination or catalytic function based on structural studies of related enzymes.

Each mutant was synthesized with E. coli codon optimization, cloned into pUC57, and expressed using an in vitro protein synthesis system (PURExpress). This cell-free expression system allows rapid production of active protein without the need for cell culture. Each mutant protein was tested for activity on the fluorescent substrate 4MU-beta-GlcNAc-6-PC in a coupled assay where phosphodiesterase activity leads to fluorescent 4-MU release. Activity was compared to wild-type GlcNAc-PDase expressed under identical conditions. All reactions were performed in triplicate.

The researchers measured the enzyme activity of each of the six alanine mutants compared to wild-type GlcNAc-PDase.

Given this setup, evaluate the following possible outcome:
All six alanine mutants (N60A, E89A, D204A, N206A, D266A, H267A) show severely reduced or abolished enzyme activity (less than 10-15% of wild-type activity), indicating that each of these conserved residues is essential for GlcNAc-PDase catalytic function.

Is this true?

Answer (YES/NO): NO